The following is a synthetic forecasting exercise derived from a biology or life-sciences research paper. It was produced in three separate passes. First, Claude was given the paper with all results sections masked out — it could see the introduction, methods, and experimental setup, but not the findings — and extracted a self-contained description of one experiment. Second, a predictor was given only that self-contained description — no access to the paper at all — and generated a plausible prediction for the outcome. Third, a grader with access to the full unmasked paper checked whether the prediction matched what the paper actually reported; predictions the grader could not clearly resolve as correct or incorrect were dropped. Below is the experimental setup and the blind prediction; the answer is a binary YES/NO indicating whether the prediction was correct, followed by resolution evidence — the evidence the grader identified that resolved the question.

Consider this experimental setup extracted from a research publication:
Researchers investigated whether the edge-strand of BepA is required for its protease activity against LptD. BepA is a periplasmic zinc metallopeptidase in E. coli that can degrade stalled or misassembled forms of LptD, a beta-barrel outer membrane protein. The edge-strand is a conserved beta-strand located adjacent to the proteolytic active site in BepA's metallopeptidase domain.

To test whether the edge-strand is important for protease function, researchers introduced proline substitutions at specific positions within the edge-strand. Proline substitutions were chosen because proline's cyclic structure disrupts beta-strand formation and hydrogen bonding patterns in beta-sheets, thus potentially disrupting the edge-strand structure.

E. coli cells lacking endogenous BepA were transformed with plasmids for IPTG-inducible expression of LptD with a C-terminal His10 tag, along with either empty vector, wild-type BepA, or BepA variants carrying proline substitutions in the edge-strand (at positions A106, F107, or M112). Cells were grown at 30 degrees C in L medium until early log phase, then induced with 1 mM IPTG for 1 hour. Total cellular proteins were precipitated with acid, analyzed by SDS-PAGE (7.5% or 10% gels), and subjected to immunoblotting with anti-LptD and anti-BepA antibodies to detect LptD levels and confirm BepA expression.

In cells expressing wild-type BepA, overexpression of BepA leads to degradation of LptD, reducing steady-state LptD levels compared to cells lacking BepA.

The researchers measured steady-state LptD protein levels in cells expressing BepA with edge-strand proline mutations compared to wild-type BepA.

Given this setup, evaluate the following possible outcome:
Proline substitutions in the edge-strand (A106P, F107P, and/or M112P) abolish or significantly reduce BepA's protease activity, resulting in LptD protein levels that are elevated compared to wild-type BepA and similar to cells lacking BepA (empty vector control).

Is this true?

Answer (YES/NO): YES